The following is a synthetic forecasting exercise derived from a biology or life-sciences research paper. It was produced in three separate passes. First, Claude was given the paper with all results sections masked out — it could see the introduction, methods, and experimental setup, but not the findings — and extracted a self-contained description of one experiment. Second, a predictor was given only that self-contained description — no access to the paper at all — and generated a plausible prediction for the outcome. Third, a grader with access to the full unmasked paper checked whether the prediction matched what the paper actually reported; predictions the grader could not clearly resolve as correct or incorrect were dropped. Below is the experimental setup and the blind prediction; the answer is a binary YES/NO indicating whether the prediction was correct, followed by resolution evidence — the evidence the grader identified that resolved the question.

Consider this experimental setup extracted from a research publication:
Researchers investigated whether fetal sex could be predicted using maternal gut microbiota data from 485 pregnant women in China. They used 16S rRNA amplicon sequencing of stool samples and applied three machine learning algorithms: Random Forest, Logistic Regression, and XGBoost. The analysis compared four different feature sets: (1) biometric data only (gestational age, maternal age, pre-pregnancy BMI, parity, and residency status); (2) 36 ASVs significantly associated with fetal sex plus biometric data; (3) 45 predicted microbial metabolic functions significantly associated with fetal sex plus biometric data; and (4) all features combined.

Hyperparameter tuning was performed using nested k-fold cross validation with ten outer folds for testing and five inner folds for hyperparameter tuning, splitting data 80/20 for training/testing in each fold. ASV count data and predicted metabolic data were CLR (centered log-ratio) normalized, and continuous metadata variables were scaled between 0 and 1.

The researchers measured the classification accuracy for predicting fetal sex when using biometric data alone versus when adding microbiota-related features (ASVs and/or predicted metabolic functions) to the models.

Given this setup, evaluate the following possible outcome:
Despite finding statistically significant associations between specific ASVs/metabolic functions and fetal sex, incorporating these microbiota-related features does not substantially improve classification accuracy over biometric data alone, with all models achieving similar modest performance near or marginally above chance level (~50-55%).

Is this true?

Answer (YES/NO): YES